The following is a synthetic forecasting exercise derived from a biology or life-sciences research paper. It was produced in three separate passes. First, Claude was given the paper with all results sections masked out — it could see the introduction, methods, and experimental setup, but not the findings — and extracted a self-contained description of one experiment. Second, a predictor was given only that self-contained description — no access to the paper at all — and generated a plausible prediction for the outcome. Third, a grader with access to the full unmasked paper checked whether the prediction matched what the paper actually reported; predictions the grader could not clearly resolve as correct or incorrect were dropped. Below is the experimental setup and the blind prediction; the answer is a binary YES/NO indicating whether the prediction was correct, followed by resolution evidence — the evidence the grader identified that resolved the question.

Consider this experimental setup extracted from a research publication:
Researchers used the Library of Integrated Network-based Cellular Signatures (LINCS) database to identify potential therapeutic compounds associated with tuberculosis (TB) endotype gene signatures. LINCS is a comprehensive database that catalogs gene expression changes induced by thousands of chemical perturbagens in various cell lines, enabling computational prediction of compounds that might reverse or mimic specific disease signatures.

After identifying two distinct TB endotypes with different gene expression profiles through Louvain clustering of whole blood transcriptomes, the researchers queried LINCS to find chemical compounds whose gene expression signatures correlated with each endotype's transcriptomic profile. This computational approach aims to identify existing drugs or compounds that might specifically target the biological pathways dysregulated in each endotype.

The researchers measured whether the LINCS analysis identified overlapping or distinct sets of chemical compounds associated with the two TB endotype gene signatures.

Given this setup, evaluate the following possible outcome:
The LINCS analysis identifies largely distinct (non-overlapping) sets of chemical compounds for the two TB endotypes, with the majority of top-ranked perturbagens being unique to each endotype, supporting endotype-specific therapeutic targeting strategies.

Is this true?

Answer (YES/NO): NO